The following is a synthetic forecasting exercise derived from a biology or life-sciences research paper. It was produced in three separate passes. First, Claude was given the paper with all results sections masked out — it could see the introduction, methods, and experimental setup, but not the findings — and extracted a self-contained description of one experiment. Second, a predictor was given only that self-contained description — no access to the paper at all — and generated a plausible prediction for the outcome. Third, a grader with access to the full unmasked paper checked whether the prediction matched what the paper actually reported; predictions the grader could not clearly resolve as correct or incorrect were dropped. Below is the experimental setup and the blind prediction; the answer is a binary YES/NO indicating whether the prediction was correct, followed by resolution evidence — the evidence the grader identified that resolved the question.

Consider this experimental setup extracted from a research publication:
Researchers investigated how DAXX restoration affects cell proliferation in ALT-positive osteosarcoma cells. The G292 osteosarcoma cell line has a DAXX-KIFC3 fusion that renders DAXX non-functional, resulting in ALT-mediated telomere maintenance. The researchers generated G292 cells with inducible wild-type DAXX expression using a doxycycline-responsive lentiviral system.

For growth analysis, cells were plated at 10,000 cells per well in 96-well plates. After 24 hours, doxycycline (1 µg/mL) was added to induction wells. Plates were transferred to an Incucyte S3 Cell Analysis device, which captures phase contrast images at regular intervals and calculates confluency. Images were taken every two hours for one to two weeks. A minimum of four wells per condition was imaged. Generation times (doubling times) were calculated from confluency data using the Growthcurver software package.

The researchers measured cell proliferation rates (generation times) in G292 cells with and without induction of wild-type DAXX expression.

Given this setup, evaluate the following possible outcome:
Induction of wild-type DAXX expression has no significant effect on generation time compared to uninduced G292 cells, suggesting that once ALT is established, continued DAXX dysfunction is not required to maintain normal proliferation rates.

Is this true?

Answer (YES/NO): NO